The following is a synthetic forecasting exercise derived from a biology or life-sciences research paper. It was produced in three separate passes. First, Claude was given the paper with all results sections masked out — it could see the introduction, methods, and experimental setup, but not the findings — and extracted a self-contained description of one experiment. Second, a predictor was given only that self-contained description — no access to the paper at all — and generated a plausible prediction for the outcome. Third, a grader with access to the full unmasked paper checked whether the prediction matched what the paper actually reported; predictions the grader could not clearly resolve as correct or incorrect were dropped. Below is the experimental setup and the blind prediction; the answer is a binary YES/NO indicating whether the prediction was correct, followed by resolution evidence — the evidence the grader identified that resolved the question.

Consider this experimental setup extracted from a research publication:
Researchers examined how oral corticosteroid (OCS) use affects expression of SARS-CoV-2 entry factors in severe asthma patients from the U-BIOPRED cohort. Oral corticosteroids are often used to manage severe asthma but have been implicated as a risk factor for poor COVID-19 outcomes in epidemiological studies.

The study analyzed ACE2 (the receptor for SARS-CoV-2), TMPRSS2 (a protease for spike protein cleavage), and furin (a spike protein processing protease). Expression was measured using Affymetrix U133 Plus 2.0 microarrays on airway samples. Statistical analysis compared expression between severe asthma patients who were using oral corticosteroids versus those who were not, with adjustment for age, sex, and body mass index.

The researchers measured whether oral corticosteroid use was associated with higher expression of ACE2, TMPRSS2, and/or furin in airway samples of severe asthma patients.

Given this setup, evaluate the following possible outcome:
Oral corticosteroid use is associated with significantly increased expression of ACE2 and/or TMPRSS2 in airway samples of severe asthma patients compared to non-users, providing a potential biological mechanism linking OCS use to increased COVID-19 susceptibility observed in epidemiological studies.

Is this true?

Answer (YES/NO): YES